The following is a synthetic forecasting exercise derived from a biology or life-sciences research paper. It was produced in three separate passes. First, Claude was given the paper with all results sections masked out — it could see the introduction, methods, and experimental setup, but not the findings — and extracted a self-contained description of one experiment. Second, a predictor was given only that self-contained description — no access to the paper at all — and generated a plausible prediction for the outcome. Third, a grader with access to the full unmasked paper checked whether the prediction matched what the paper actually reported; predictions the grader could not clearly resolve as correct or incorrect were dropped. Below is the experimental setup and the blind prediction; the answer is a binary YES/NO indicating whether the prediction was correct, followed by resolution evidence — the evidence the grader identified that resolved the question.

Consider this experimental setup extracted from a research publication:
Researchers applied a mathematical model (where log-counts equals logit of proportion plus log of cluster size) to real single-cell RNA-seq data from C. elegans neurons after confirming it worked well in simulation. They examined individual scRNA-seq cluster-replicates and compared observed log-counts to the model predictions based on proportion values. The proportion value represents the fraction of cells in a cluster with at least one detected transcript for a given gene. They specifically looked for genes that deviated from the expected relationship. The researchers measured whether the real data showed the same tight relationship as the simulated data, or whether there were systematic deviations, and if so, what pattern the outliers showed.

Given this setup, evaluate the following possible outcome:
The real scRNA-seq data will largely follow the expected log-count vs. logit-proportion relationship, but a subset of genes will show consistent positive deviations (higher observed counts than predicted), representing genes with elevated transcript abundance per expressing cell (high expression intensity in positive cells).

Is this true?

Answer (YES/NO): NO